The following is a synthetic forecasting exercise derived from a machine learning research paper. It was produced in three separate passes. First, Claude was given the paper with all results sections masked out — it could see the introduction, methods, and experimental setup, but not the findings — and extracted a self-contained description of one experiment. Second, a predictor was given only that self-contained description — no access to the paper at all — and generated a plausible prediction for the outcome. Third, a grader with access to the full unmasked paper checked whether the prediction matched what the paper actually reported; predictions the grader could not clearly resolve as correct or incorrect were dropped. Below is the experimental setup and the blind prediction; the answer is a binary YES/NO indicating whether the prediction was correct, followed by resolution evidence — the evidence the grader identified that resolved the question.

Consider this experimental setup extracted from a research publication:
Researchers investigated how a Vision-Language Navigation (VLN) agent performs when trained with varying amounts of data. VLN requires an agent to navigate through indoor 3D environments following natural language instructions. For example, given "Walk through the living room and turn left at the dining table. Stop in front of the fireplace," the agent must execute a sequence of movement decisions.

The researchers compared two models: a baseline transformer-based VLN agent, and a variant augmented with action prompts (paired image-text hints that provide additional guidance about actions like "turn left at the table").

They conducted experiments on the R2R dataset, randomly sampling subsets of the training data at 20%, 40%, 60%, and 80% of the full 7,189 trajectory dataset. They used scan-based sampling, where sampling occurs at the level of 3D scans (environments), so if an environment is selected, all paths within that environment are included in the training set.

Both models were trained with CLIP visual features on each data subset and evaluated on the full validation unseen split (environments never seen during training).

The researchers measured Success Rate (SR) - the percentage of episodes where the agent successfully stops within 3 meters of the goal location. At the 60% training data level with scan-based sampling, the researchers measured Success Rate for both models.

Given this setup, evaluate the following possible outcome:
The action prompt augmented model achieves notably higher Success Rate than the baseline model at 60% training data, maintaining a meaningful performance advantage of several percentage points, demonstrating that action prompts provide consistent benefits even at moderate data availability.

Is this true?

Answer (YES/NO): NO